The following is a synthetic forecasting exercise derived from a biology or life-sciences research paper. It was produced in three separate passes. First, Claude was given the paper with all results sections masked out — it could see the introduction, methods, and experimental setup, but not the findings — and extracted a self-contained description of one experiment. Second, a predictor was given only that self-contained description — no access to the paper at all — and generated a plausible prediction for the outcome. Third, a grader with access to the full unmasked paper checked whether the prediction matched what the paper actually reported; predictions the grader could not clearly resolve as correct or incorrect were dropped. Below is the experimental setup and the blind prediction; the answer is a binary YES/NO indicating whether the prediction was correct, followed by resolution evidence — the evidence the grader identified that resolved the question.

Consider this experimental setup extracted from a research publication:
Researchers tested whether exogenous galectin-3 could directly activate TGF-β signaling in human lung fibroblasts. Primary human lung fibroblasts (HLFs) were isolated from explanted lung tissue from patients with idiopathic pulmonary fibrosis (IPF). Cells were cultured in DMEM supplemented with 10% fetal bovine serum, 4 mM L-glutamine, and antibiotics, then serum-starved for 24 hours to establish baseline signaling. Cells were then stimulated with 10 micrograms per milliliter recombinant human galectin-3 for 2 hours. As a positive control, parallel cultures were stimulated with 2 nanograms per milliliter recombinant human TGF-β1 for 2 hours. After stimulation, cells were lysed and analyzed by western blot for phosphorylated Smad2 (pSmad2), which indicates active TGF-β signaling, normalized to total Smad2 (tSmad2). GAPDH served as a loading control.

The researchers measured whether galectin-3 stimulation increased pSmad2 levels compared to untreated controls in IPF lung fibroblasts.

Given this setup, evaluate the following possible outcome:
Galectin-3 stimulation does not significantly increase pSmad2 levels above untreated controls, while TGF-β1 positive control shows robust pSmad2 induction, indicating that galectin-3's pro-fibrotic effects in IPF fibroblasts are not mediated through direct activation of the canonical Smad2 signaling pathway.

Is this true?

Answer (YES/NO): NO